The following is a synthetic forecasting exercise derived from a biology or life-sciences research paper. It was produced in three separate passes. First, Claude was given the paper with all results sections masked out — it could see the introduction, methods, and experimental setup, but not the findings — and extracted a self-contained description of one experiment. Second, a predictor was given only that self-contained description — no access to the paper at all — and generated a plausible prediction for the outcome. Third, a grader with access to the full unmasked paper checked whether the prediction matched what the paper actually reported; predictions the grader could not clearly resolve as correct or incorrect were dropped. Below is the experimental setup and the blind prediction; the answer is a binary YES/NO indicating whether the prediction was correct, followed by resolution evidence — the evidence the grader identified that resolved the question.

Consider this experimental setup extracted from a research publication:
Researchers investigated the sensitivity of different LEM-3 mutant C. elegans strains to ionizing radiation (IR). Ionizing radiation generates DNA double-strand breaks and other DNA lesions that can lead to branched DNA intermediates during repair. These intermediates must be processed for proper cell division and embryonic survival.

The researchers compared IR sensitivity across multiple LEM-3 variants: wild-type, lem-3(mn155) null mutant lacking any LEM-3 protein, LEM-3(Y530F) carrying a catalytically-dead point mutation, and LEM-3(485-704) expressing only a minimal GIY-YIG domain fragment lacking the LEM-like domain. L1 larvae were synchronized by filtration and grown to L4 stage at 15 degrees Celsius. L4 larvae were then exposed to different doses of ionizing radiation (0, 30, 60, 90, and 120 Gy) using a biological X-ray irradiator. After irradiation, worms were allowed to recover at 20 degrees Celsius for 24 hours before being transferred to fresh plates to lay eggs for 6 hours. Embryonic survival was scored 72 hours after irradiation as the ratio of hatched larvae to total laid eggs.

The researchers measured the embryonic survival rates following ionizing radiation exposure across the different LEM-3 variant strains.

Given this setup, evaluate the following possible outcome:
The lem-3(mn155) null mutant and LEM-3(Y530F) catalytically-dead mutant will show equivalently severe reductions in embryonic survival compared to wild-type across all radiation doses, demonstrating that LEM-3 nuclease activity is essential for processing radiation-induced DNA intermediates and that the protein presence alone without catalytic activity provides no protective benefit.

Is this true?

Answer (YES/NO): NO